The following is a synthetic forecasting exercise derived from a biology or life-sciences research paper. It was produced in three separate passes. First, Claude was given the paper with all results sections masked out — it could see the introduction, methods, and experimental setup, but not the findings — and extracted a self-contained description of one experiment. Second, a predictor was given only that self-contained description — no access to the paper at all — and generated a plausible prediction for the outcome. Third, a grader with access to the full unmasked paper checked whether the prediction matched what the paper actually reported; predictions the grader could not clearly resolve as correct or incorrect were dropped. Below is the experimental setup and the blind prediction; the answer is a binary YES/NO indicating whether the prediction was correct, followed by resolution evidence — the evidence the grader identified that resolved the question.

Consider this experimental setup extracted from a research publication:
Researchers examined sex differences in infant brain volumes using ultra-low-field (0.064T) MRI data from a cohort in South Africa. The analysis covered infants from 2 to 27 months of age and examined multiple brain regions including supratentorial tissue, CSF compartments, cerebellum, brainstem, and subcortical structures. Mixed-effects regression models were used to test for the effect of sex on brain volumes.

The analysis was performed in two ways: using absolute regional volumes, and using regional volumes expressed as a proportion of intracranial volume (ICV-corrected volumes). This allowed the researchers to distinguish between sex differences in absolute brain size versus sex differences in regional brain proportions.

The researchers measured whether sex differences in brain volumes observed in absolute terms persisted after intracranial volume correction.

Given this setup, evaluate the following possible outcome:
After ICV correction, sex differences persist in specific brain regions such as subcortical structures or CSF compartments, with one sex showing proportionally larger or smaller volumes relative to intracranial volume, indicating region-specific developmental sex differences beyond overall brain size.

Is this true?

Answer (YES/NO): YES